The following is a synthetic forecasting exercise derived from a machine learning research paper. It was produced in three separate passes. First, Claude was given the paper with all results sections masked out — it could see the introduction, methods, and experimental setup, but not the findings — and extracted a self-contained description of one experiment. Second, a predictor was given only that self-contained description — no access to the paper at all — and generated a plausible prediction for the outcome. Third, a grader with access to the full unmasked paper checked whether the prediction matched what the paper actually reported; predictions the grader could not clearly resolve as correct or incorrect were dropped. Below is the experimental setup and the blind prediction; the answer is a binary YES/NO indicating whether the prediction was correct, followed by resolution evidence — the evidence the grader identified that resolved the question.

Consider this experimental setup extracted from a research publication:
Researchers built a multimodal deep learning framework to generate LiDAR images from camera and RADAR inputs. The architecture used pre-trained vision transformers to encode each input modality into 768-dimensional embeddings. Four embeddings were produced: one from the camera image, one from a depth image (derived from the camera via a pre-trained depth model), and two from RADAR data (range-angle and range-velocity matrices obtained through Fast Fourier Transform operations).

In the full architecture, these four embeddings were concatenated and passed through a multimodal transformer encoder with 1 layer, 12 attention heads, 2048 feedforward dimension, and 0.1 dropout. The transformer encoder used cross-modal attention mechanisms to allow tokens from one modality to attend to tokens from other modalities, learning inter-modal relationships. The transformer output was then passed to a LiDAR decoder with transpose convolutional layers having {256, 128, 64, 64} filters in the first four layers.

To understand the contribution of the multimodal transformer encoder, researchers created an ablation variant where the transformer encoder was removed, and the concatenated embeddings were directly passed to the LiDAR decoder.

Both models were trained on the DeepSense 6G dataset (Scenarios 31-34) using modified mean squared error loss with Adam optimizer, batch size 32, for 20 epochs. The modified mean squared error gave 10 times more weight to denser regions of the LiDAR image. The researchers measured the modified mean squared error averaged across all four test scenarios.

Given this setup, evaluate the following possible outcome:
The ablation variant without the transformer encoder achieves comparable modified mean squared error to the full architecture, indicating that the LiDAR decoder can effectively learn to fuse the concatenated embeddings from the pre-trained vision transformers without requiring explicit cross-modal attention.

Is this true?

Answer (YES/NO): NO